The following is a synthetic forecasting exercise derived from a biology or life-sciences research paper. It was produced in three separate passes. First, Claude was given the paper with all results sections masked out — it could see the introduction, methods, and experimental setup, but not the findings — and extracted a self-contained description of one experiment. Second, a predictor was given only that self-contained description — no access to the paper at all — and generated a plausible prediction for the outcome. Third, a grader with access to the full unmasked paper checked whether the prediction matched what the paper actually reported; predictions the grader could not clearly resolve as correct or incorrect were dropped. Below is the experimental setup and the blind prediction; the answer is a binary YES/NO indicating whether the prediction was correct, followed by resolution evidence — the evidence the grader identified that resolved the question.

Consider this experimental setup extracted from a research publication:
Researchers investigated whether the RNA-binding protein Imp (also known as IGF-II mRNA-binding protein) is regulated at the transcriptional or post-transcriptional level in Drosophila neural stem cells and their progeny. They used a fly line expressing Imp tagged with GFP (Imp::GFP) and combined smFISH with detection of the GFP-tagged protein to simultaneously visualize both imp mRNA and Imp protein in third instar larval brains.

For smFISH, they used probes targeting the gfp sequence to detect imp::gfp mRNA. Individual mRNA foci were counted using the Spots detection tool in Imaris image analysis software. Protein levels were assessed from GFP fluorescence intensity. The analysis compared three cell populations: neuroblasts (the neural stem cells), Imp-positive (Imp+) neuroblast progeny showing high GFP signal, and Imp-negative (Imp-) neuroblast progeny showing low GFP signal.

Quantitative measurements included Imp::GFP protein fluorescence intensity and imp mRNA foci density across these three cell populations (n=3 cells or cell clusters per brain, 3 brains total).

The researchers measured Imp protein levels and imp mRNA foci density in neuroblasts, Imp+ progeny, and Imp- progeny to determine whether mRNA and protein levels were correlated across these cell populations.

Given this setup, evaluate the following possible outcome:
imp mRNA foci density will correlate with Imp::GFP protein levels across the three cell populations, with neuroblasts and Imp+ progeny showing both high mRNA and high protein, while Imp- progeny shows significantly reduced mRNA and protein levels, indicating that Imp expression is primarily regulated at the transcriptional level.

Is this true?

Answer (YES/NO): NO